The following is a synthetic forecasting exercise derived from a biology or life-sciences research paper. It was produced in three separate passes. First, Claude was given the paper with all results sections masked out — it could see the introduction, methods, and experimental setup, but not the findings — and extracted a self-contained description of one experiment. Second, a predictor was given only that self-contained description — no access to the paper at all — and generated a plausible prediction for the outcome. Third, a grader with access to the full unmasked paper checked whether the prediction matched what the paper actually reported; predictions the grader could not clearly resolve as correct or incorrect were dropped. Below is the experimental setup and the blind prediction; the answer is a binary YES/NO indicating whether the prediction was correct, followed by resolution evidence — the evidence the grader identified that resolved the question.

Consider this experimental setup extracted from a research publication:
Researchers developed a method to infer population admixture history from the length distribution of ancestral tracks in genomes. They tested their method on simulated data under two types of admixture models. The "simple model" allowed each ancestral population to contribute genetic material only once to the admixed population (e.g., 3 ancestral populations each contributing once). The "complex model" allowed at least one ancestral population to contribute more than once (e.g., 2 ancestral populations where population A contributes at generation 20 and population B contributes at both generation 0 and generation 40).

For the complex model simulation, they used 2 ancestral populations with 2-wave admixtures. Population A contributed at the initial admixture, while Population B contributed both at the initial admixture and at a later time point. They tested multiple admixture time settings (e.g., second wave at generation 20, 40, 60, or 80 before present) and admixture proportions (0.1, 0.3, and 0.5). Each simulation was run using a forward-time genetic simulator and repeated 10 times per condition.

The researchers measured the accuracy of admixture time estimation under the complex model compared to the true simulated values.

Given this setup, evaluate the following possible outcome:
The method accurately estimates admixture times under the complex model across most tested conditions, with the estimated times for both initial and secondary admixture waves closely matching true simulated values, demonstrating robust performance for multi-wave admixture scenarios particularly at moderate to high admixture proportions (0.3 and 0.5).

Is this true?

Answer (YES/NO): NO